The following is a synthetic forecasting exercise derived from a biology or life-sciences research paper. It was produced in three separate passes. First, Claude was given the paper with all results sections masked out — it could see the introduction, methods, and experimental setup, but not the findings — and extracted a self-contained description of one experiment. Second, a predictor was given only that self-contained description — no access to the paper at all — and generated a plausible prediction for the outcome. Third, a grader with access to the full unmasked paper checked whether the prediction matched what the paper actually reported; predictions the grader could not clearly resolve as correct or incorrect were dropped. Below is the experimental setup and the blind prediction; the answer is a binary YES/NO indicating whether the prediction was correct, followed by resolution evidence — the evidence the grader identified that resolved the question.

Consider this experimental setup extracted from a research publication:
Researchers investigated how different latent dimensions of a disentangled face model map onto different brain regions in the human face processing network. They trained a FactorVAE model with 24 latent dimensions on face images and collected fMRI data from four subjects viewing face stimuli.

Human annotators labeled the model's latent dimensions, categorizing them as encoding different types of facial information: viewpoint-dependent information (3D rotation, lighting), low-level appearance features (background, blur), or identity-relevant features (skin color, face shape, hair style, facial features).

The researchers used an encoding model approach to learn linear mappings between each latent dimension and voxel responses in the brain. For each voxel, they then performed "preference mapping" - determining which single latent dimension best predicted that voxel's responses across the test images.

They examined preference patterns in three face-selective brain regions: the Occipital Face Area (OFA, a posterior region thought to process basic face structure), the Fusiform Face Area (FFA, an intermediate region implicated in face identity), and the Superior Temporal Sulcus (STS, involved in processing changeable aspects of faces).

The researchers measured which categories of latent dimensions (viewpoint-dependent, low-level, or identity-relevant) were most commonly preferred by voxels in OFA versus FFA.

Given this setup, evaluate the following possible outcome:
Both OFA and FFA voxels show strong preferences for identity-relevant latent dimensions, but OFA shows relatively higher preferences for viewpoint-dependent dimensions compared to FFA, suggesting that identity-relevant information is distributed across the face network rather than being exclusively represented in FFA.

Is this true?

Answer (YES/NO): NO